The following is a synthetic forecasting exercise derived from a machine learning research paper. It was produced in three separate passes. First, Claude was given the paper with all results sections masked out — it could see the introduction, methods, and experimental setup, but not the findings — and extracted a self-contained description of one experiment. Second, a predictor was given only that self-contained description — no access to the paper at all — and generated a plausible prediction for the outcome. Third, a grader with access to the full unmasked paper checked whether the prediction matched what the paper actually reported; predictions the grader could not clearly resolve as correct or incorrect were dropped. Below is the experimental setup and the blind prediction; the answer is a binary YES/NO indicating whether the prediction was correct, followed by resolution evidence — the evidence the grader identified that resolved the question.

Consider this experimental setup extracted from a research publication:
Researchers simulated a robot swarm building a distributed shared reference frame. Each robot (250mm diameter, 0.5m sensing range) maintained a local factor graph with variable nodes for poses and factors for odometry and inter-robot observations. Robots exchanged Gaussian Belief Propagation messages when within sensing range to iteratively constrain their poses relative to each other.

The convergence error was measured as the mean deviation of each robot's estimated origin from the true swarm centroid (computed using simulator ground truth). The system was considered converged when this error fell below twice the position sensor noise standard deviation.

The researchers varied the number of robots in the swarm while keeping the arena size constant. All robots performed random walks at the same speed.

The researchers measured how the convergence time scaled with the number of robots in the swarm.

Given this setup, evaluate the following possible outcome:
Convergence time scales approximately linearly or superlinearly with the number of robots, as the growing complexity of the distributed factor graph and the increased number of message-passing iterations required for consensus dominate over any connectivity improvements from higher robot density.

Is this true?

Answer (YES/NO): NO